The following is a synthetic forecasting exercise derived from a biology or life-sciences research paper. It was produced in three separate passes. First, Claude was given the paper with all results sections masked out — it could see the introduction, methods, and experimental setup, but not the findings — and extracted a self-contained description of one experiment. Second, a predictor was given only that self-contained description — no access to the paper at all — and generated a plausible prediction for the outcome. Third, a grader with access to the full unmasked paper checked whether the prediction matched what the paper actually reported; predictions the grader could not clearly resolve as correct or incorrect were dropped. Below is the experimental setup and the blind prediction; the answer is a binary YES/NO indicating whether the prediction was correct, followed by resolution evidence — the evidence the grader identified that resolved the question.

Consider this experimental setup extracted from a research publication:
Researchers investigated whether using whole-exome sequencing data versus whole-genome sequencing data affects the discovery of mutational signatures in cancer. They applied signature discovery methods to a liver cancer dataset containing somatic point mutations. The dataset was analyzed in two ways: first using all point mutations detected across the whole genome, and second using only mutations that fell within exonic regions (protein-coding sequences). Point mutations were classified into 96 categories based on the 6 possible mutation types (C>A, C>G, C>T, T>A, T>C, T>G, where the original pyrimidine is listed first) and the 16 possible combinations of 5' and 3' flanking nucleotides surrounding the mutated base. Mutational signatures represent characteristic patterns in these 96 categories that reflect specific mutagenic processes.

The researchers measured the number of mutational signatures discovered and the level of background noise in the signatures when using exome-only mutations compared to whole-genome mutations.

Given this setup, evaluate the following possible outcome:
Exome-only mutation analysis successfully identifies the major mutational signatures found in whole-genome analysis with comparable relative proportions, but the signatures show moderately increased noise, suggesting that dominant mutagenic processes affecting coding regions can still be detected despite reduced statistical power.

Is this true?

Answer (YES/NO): NO